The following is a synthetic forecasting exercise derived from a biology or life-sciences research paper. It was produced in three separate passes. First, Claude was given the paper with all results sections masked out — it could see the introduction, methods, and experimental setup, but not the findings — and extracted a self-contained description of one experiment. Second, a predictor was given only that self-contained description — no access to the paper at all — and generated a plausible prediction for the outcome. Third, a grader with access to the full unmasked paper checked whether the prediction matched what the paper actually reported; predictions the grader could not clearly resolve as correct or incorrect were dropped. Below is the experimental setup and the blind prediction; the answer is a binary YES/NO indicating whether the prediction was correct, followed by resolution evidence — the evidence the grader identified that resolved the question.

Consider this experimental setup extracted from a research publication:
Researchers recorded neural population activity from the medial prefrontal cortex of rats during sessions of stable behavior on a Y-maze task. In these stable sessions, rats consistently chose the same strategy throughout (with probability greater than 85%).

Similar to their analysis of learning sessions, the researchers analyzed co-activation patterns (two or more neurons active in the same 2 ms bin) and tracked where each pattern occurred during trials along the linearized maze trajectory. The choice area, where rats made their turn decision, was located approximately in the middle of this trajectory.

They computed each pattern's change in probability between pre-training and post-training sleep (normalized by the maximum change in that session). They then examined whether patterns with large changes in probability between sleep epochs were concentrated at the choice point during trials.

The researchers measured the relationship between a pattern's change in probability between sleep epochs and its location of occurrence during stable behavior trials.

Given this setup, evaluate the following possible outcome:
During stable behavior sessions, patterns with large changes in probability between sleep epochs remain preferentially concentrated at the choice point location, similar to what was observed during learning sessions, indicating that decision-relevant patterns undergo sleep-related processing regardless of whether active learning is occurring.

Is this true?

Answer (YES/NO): YES